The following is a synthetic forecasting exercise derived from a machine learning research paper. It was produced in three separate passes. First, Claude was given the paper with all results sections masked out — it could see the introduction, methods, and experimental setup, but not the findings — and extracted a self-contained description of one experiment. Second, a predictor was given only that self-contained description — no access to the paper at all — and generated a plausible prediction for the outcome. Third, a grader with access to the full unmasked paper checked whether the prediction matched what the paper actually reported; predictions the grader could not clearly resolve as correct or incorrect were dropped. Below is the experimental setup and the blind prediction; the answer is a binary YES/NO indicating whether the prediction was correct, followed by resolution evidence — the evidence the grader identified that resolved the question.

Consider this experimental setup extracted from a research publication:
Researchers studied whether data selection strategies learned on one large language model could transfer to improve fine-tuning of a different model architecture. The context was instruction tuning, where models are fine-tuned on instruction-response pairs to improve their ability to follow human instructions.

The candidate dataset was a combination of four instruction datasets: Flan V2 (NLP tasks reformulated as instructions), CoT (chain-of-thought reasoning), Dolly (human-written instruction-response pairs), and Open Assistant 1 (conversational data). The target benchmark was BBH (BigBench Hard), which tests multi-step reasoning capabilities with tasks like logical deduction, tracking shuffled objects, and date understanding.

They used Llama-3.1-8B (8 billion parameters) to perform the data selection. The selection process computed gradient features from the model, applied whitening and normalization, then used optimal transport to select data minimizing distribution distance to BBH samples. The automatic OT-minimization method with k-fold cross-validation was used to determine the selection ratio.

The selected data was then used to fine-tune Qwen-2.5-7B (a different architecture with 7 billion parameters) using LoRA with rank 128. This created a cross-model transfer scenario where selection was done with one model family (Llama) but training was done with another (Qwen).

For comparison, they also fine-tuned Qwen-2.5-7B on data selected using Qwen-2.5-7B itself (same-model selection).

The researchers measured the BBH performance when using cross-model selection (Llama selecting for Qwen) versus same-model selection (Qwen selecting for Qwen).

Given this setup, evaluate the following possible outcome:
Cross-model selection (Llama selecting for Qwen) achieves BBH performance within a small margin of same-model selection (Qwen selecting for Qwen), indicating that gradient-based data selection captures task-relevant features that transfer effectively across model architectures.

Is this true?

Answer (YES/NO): YES